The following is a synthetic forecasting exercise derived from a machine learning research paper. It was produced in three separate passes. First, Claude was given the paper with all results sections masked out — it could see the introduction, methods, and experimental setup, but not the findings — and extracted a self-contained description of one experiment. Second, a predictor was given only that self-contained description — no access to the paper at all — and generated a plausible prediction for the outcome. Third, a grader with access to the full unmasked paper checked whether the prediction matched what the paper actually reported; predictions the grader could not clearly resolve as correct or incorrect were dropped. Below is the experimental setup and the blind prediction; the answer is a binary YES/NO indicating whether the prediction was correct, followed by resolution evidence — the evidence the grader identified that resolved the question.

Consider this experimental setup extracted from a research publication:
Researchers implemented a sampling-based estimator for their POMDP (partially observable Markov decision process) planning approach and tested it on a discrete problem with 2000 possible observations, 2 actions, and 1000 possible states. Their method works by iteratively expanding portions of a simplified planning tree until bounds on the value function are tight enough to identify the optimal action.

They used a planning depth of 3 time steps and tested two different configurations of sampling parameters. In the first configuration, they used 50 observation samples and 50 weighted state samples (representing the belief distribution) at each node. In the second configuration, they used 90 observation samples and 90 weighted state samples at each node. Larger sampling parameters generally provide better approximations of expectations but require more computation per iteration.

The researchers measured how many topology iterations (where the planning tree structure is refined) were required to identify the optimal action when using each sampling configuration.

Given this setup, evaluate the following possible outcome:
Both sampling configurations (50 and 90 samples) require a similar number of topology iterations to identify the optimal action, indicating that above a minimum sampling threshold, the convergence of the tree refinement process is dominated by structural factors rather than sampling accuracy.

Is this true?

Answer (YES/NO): NO